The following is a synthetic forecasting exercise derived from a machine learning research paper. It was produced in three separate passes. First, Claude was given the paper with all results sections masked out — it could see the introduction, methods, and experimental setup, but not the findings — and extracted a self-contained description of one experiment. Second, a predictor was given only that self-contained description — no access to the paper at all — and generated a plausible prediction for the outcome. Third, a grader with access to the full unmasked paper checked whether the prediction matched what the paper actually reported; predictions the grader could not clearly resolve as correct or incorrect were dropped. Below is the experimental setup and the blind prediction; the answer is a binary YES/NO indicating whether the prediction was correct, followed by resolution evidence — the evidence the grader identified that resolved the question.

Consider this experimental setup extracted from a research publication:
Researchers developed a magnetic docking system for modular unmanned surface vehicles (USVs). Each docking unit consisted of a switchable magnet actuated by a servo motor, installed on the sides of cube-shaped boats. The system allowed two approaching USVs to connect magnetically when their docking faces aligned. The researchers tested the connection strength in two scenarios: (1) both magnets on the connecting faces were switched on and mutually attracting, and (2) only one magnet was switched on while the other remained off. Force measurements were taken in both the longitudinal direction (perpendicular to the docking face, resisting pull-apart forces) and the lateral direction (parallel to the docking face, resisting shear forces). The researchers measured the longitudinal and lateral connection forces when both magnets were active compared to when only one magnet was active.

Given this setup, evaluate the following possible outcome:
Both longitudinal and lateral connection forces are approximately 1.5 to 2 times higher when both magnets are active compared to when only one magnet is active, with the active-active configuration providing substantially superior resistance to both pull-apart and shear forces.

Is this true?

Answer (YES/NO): NO